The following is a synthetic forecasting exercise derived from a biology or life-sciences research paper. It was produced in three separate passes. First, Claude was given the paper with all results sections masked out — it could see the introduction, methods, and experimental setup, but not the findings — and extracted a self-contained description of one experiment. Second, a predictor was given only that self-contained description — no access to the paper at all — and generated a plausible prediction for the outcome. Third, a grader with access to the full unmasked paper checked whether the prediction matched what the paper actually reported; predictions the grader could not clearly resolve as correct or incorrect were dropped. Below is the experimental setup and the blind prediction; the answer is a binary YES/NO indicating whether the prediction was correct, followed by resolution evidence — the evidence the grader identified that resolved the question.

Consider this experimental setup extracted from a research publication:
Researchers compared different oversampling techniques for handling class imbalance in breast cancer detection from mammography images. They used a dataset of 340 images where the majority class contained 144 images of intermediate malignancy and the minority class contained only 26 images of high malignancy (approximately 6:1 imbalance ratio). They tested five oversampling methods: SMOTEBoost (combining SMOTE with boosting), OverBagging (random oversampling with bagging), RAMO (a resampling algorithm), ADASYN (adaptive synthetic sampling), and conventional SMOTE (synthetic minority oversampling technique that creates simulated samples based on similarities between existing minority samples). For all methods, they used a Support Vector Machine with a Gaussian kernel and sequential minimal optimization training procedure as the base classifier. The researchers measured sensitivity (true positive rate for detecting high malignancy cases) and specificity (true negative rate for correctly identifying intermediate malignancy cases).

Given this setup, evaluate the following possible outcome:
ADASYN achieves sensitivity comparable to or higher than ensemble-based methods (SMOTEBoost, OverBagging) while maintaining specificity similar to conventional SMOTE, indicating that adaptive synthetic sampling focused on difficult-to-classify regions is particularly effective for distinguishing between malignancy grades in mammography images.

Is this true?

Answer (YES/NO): NO